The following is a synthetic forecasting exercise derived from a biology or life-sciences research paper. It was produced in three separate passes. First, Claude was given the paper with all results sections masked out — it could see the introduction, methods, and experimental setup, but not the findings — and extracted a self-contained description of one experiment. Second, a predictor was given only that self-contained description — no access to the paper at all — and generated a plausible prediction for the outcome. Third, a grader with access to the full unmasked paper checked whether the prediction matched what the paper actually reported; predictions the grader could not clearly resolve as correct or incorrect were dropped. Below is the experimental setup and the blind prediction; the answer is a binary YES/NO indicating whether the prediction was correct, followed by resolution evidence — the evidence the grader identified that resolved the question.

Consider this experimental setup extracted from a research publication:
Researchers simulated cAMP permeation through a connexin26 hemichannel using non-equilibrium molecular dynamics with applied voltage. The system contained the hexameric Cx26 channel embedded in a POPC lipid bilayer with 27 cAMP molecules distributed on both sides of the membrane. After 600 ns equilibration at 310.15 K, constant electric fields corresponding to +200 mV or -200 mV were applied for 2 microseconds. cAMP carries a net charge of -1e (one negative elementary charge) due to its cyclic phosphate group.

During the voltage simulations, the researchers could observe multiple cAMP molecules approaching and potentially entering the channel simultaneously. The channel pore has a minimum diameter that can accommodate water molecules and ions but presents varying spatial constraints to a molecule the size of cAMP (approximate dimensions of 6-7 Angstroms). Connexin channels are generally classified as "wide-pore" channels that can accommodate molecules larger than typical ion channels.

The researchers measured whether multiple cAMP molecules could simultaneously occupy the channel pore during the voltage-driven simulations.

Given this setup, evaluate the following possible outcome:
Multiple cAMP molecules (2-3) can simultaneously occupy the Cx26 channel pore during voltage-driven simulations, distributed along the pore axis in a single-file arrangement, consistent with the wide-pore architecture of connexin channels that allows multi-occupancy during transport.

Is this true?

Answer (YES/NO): NO